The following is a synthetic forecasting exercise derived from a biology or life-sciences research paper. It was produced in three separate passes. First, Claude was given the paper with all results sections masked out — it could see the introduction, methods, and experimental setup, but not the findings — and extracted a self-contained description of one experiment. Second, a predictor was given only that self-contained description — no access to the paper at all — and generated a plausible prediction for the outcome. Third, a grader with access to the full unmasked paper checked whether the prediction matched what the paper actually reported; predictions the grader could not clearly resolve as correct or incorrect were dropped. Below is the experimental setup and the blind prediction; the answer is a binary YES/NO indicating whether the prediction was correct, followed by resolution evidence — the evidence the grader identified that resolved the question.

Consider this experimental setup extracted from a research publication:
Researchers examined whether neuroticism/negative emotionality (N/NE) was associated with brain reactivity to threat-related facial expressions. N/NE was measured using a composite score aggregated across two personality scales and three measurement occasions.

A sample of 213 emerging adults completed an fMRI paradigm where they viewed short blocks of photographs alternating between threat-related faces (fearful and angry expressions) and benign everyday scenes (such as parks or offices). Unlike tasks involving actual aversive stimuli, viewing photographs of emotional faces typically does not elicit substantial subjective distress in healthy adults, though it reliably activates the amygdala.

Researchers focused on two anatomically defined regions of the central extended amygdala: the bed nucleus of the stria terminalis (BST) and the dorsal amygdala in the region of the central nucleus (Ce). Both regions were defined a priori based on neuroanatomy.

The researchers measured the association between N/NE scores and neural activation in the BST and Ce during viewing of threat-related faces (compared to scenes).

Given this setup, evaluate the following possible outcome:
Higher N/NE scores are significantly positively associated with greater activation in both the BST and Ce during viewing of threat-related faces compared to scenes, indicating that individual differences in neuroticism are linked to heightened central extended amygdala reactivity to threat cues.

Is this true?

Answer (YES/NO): NO